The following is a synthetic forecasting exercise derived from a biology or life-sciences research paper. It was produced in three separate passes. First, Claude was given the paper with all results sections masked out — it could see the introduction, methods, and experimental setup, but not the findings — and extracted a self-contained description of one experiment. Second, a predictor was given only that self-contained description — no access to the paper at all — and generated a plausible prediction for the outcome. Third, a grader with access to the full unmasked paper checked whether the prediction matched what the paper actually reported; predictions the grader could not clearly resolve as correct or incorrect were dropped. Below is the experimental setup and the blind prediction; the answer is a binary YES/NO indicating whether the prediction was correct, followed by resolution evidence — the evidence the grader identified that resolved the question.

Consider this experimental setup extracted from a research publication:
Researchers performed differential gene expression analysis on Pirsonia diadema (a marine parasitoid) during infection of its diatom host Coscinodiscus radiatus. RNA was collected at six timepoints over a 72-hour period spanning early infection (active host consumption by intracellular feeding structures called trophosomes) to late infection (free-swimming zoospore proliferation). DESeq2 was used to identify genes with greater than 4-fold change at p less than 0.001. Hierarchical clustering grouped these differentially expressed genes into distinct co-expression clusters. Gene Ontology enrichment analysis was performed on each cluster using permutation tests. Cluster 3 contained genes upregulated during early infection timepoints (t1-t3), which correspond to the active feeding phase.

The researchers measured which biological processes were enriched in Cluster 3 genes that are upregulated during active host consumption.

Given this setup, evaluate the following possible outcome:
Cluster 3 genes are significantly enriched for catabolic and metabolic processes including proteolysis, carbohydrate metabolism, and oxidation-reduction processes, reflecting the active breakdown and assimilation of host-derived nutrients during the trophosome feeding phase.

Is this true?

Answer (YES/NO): NO